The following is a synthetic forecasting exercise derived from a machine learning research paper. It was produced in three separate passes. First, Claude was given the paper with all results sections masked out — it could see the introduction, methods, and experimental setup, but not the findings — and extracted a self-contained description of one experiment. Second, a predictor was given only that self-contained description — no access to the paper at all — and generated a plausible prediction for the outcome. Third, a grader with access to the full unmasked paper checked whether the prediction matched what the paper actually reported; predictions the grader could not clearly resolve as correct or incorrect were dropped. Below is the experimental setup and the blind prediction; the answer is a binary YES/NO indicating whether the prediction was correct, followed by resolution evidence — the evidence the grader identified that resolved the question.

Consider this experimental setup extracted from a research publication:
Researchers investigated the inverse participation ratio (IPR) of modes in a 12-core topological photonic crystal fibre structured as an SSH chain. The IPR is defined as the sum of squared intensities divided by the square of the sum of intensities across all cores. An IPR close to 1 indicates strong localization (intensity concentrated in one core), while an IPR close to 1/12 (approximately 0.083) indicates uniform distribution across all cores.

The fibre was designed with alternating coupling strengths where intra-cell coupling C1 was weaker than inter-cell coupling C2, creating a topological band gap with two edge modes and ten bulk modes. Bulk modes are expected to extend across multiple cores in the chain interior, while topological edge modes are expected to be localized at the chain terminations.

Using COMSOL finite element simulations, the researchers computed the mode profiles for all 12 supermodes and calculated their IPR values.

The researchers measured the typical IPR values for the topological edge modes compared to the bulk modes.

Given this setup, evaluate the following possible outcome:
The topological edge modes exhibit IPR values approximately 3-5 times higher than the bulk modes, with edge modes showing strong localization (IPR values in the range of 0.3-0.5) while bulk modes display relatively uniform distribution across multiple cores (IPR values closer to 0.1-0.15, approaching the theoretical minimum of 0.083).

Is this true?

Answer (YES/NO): NO